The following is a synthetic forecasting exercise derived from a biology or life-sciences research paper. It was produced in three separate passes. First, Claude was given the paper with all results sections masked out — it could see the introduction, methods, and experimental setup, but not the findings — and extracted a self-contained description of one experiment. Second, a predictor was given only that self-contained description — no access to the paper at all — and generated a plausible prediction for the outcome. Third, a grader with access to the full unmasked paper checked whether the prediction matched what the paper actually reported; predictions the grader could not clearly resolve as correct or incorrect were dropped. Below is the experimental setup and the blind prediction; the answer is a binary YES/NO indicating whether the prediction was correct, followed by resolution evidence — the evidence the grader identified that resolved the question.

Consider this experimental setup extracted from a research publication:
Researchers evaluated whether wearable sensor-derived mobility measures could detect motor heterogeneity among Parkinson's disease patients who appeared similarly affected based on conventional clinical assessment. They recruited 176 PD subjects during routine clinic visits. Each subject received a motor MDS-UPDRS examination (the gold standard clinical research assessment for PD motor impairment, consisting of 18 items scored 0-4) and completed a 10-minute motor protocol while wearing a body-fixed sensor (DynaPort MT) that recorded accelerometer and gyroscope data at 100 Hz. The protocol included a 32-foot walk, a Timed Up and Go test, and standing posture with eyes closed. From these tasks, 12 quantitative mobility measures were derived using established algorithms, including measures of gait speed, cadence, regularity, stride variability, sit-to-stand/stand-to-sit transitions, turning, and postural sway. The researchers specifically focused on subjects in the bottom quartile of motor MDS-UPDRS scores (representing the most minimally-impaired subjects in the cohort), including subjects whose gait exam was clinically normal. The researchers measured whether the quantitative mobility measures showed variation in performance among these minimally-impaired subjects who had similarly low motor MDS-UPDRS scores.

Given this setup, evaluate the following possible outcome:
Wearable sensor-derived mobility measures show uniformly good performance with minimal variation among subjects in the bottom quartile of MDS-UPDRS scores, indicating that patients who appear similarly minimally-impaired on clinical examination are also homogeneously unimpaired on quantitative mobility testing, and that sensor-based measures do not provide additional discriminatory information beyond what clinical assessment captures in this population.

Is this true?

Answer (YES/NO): NO